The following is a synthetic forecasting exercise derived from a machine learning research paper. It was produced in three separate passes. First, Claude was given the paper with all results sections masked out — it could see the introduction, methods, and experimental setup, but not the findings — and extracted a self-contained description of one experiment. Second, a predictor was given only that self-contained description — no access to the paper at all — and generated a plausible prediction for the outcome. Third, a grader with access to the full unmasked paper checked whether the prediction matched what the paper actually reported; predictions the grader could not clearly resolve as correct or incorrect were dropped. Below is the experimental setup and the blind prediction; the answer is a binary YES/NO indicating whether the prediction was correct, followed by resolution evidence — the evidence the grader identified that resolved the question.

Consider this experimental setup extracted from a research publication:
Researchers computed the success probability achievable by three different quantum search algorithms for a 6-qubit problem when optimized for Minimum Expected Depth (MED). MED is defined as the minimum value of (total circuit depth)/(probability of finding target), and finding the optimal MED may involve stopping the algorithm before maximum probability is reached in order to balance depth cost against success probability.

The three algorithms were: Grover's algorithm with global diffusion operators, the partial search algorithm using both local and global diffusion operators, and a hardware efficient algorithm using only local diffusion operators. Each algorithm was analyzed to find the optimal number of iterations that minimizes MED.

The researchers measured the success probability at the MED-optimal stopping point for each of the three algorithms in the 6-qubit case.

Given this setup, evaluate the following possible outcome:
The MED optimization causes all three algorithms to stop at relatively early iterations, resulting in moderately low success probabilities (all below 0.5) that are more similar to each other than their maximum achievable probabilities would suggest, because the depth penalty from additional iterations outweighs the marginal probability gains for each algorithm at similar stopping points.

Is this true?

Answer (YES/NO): NO